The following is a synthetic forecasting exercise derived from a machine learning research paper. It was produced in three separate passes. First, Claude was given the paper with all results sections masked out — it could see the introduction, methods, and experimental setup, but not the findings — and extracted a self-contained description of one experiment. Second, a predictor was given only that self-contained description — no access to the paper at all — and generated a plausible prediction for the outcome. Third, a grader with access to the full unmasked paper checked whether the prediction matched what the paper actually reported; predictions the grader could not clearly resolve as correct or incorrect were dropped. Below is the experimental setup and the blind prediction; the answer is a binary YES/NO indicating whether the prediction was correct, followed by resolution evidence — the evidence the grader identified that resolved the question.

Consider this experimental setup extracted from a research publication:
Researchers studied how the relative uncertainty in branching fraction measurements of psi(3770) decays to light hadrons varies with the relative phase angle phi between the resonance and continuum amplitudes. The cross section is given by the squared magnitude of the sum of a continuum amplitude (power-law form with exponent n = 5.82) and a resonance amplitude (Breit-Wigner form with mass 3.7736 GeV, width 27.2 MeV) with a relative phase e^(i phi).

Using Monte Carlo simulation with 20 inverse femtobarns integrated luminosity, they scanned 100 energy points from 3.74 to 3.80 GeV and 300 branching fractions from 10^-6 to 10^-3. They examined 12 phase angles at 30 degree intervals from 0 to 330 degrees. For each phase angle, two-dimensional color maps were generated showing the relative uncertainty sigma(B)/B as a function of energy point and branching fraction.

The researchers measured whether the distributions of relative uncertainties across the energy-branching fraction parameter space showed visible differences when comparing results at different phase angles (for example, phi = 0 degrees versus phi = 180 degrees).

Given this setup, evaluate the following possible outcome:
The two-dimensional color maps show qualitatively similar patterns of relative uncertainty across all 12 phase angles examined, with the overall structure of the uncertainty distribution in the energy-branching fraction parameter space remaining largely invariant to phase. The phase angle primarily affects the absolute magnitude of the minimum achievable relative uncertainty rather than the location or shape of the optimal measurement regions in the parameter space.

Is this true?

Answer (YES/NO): NO